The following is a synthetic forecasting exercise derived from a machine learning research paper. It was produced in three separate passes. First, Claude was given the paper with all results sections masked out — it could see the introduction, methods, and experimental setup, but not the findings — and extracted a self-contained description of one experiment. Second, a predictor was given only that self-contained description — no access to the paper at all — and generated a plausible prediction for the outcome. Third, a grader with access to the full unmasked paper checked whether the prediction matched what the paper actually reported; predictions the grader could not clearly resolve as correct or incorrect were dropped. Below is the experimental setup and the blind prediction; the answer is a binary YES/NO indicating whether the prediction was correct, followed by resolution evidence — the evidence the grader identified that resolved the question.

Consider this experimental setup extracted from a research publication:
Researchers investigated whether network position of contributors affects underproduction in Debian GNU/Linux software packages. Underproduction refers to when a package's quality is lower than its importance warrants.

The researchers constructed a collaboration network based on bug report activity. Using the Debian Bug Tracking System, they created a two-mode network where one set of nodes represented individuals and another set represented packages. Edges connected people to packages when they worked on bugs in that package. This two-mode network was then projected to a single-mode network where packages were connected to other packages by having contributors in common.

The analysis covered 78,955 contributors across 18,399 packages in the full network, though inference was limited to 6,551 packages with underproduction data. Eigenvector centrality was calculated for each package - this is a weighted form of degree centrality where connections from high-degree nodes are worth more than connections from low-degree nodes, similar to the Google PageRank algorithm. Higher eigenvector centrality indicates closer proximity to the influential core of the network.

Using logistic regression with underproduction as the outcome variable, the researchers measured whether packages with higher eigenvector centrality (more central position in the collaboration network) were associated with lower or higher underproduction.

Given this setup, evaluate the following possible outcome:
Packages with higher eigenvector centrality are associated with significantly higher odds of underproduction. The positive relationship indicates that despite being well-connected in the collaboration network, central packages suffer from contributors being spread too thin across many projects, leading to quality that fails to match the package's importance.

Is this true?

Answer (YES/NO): YES